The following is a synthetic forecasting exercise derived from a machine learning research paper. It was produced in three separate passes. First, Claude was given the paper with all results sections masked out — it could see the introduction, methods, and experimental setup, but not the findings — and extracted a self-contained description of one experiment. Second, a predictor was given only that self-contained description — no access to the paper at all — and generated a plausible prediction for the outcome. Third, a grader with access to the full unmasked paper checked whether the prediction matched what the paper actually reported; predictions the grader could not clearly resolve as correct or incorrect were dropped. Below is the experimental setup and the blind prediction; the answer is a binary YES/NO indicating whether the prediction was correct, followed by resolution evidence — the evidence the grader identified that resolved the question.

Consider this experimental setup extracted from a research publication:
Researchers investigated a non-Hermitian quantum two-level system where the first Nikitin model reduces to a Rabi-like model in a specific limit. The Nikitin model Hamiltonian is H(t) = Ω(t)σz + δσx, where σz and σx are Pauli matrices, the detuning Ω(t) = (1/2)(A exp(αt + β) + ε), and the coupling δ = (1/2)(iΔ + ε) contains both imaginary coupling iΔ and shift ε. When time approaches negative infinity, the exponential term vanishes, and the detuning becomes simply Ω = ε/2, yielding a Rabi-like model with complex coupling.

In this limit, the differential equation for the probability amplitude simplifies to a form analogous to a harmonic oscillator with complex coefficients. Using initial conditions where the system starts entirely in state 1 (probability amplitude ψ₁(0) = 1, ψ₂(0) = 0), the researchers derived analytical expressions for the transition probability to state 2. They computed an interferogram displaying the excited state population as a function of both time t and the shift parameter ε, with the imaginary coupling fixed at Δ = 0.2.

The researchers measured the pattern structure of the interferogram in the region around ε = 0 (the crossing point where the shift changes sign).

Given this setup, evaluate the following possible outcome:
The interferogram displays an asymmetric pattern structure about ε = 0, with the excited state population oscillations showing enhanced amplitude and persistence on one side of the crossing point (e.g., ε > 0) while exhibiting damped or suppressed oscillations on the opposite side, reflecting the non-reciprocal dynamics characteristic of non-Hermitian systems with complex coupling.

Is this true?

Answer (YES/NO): NO